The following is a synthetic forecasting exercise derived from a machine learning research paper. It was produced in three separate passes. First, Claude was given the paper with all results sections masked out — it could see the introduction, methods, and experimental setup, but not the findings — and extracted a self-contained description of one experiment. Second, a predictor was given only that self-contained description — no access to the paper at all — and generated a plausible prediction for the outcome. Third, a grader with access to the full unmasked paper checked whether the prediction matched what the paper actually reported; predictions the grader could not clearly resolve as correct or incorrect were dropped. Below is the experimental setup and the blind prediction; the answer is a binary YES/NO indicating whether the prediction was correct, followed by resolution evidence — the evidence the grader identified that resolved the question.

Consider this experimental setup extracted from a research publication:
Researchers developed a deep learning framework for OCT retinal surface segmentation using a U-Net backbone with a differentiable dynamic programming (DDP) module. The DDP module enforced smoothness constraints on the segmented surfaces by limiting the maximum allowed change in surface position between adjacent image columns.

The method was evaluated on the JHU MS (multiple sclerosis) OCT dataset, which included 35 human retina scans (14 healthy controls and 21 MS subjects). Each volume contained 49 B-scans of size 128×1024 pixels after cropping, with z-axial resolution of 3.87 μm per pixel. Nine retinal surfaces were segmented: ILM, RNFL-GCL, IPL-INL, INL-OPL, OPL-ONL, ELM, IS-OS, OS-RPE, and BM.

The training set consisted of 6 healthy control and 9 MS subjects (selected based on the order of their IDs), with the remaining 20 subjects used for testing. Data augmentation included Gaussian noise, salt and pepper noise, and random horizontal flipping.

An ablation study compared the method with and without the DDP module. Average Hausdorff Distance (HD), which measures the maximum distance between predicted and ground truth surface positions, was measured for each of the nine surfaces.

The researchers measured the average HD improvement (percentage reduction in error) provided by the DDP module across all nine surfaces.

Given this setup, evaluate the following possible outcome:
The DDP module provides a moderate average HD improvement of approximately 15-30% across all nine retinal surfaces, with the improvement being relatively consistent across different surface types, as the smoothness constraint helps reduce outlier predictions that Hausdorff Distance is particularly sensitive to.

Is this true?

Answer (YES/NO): NO